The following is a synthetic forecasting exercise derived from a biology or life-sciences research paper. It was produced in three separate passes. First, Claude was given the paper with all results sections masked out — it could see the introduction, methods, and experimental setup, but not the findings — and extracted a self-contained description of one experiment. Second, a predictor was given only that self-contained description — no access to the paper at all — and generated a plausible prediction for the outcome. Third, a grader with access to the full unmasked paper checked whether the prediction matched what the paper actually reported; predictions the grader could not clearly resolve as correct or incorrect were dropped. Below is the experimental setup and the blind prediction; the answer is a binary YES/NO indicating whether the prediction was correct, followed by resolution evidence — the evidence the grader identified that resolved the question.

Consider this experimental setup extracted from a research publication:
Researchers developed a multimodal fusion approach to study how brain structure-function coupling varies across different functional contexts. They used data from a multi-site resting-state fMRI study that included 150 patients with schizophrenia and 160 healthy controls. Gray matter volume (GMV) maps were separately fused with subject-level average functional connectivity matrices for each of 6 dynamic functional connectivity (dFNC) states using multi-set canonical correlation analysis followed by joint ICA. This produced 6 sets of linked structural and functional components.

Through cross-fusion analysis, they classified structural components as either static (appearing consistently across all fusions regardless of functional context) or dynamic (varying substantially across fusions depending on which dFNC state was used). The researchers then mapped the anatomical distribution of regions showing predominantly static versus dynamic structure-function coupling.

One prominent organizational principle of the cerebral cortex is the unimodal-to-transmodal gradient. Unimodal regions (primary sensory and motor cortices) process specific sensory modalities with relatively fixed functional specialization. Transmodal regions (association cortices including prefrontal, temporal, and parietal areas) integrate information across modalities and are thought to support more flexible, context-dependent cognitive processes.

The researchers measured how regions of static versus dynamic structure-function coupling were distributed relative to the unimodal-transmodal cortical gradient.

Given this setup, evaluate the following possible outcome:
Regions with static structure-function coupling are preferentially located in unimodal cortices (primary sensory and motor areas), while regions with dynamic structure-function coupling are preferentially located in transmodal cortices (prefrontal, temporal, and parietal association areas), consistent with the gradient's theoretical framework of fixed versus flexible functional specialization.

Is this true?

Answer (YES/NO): NO